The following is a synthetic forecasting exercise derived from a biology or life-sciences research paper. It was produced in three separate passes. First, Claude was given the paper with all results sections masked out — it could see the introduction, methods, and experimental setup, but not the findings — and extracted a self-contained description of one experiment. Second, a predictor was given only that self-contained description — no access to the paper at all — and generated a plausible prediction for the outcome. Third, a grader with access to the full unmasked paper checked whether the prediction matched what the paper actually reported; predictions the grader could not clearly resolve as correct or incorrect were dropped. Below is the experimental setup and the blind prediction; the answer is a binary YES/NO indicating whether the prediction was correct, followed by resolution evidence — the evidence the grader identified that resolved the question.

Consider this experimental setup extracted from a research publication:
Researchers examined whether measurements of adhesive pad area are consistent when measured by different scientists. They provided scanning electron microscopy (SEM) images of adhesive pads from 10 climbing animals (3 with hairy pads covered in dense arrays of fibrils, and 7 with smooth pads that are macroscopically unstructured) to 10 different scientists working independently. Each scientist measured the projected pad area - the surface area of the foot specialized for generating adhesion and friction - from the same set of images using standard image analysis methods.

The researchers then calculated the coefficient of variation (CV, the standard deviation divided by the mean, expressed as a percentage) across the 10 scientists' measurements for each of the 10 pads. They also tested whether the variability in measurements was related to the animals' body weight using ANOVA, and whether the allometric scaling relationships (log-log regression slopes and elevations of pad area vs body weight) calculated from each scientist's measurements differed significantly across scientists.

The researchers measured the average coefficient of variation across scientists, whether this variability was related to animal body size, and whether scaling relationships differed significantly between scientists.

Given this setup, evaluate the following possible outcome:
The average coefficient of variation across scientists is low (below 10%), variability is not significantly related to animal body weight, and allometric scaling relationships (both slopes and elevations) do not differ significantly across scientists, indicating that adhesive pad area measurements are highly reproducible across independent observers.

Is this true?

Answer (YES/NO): NO